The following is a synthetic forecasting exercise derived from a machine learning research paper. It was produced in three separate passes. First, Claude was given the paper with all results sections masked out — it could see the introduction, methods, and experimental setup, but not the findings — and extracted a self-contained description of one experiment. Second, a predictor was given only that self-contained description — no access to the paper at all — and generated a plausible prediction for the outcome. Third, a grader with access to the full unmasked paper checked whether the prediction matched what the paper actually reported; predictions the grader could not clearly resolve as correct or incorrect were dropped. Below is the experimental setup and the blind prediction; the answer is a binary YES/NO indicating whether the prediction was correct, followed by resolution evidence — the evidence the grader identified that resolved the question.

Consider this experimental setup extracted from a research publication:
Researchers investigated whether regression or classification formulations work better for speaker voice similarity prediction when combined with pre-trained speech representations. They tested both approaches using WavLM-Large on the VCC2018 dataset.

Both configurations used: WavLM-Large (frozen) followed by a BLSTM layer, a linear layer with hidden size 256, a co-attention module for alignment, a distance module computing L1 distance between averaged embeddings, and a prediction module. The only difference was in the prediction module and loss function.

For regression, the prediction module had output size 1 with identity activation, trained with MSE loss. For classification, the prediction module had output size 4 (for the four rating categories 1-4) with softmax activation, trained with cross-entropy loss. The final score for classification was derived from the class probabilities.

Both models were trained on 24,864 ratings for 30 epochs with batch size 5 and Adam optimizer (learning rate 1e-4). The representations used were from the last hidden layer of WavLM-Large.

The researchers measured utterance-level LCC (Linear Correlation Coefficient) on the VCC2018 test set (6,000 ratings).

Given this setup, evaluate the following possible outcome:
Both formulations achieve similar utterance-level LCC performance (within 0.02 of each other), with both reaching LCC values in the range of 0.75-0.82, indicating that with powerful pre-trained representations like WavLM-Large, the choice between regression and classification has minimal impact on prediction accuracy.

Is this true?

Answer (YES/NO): NO